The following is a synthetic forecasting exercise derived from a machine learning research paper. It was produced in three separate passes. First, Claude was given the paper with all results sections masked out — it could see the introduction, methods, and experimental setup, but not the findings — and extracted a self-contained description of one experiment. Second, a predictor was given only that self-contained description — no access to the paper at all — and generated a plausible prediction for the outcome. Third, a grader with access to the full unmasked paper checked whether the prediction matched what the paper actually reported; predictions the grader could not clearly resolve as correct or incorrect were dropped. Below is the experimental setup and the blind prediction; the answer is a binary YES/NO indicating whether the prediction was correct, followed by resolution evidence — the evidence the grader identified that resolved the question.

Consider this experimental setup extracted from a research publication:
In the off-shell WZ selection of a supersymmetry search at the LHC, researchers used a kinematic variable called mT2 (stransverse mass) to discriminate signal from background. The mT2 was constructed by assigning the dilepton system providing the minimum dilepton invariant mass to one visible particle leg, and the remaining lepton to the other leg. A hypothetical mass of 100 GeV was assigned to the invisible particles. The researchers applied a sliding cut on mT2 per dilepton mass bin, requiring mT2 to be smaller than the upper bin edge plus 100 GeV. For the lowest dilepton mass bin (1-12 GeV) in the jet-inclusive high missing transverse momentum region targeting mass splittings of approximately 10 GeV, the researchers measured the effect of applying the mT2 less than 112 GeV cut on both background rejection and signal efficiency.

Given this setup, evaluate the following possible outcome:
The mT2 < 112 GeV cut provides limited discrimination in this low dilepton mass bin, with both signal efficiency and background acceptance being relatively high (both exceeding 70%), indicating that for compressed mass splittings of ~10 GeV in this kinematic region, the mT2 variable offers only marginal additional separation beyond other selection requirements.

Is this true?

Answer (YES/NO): NO